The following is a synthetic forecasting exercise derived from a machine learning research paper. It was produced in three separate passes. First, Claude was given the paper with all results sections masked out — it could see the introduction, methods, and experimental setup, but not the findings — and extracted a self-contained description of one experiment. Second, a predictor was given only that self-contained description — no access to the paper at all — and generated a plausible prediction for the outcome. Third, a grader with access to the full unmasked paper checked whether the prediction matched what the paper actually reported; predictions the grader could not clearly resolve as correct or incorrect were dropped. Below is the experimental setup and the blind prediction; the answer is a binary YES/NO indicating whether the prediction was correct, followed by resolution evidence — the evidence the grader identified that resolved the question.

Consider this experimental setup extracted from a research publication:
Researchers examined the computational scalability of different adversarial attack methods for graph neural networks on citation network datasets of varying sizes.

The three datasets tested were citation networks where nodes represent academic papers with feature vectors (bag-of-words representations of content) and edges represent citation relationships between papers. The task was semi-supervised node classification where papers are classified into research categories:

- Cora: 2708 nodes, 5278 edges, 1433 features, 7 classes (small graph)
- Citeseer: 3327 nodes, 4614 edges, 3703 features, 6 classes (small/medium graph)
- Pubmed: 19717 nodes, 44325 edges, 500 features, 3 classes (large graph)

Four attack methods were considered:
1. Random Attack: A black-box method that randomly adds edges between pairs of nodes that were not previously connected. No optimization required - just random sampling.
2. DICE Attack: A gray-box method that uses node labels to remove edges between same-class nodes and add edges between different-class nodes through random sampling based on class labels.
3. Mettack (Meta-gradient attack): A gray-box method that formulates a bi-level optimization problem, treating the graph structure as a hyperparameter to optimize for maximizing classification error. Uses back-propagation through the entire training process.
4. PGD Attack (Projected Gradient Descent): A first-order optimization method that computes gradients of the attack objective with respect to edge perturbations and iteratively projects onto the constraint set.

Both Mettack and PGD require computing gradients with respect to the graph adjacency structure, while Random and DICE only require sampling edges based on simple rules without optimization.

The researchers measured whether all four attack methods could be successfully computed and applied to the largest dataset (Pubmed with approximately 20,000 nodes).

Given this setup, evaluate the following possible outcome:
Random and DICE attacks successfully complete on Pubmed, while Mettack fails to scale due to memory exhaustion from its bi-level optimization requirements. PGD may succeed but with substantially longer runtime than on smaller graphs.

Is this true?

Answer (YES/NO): NO